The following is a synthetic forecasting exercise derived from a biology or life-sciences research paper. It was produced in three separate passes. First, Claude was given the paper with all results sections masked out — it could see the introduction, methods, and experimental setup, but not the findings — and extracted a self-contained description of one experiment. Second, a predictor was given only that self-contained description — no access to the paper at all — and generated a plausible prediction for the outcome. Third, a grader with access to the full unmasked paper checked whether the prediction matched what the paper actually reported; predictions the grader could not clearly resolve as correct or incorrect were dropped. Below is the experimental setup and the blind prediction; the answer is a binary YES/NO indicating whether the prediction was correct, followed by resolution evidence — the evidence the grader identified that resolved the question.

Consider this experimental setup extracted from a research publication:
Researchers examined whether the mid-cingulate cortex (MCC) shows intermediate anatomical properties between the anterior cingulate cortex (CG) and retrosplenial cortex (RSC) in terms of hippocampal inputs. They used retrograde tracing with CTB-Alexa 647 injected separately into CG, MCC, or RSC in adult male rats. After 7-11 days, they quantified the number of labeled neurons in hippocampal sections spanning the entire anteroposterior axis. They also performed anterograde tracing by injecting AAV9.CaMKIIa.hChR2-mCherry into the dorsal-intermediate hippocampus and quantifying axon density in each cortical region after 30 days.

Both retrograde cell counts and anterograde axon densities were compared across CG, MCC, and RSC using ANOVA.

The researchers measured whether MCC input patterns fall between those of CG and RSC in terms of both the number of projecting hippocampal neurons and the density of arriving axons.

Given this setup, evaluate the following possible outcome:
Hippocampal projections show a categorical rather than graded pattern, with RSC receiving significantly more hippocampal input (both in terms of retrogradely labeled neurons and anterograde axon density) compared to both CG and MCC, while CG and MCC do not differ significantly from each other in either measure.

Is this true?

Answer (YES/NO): NO